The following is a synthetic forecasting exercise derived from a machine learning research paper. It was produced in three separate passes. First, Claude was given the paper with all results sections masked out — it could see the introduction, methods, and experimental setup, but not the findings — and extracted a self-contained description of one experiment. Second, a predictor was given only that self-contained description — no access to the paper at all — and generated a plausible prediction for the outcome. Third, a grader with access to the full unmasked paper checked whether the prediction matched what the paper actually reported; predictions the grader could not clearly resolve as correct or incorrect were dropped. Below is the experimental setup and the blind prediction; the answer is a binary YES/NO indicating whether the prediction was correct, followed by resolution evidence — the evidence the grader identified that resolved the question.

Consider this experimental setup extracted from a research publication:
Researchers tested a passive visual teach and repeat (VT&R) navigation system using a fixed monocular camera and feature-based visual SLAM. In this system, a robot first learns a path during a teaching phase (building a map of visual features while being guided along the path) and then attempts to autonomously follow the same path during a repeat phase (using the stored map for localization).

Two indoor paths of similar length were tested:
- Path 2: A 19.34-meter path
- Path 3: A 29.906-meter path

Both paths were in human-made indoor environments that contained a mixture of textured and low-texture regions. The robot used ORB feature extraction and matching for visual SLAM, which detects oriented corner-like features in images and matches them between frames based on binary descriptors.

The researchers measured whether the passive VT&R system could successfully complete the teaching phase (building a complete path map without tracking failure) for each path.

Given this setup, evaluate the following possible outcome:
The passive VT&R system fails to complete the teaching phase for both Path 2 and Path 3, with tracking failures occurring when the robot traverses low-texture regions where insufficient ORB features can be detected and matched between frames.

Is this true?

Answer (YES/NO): NO